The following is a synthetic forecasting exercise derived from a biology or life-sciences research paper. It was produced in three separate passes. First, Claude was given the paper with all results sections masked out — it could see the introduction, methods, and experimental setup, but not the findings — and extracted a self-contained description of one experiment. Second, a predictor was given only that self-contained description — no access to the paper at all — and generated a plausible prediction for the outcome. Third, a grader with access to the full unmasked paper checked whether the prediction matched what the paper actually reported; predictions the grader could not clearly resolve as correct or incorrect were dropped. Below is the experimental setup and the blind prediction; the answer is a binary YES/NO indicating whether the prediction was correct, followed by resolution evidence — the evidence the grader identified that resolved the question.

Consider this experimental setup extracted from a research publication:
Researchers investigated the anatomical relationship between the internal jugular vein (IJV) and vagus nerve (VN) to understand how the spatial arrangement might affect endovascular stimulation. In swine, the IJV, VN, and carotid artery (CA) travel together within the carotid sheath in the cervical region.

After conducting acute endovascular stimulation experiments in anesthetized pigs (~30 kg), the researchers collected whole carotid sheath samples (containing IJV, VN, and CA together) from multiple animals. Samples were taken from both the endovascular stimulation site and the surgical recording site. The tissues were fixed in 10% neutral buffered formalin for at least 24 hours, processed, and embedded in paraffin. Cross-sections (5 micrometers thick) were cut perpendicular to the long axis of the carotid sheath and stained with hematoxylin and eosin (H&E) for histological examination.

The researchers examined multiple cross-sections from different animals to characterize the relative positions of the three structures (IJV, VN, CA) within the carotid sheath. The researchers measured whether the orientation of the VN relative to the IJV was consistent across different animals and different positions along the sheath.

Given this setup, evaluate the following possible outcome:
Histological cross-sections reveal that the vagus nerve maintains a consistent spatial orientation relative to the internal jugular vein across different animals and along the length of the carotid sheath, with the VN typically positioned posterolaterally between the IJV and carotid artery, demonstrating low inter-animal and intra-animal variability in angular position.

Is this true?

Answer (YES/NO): NO